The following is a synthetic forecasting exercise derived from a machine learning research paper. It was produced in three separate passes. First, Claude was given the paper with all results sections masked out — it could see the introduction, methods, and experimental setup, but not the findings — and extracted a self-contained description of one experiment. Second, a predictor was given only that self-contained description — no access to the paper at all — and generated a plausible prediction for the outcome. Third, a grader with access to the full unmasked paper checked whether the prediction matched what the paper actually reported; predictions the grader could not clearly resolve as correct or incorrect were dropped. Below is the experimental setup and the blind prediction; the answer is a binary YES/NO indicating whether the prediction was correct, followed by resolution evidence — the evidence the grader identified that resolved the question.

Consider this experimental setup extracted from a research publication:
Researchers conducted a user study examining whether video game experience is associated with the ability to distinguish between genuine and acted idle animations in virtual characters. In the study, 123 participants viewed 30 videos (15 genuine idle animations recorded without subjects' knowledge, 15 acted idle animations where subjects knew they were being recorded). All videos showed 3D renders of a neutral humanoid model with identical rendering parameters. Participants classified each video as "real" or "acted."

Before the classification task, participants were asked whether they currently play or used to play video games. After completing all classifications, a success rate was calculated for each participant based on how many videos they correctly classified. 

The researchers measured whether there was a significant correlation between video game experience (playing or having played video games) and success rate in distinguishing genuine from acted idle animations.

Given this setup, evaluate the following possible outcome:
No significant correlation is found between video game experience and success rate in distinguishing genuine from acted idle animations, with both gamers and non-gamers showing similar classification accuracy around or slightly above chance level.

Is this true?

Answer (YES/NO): YES